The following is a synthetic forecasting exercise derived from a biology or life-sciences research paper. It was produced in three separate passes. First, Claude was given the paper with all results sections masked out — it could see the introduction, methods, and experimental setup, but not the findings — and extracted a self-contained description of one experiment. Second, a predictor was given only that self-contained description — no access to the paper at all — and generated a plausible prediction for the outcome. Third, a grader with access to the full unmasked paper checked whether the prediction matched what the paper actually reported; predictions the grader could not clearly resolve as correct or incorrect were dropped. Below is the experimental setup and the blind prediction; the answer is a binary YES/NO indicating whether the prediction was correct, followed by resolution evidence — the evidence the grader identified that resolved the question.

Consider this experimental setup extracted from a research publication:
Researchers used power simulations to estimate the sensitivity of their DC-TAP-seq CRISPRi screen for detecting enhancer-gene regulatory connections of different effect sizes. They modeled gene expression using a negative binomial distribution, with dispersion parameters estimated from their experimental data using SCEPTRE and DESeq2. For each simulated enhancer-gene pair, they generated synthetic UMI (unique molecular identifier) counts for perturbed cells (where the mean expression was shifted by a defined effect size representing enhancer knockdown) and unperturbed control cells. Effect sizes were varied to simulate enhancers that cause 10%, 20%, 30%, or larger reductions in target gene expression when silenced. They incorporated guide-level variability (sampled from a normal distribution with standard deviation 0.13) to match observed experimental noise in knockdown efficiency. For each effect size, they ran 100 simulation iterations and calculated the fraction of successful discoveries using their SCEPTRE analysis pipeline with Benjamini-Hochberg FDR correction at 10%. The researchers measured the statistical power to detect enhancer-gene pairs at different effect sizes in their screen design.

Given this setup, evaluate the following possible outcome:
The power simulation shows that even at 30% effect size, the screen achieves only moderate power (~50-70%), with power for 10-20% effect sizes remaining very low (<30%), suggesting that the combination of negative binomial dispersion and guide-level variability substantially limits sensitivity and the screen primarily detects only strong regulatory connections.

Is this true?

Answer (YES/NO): NO